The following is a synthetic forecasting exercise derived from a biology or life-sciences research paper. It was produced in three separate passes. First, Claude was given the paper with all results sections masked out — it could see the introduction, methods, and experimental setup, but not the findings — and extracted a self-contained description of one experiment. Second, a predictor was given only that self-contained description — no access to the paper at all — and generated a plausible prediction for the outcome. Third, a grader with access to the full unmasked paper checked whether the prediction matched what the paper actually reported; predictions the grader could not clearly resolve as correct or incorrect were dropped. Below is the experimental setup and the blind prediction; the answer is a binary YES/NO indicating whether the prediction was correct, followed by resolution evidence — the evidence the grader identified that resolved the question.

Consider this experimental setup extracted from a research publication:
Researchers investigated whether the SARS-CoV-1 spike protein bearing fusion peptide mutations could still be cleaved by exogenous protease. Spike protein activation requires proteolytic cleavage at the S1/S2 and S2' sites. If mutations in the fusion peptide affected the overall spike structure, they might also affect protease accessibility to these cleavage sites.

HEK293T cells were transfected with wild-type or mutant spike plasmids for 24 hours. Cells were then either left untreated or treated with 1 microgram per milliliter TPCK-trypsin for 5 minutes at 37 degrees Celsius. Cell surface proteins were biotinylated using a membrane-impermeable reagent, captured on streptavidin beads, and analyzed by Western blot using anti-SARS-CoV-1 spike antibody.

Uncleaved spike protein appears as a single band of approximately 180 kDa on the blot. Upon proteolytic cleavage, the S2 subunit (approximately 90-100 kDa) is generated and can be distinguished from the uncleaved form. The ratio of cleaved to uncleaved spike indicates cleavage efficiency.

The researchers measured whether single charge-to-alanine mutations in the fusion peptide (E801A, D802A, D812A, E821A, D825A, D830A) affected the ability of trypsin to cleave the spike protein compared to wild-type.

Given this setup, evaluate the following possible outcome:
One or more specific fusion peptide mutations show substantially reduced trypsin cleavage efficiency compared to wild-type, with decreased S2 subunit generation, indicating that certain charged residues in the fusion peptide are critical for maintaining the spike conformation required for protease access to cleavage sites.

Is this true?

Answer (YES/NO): NO